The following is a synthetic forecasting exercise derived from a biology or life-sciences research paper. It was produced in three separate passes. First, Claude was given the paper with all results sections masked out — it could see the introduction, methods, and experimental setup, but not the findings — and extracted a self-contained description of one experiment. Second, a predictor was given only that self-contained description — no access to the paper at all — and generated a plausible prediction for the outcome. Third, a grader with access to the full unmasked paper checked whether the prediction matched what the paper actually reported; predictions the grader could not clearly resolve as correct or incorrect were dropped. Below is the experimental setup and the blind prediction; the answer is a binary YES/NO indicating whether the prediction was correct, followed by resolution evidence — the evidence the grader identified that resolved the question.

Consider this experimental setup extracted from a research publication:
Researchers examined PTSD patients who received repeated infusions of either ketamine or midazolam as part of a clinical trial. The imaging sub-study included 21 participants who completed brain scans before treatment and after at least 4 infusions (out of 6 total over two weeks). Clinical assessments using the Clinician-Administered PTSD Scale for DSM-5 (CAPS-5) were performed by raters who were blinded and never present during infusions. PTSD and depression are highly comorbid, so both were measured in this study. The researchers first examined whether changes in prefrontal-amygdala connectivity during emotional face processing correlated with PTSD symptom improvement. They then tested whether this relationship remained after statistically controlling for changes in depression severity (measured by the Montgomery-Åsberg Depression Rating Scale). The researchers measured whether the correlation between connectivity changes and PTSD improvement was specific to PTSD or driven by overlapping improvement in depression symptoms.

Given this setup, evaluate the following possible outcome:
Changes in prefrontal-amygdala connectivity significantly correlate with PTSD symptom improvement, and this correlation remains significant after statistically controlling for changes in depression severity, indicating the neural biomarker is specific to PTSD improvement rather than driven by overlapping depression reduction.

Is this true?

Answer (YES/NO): YES